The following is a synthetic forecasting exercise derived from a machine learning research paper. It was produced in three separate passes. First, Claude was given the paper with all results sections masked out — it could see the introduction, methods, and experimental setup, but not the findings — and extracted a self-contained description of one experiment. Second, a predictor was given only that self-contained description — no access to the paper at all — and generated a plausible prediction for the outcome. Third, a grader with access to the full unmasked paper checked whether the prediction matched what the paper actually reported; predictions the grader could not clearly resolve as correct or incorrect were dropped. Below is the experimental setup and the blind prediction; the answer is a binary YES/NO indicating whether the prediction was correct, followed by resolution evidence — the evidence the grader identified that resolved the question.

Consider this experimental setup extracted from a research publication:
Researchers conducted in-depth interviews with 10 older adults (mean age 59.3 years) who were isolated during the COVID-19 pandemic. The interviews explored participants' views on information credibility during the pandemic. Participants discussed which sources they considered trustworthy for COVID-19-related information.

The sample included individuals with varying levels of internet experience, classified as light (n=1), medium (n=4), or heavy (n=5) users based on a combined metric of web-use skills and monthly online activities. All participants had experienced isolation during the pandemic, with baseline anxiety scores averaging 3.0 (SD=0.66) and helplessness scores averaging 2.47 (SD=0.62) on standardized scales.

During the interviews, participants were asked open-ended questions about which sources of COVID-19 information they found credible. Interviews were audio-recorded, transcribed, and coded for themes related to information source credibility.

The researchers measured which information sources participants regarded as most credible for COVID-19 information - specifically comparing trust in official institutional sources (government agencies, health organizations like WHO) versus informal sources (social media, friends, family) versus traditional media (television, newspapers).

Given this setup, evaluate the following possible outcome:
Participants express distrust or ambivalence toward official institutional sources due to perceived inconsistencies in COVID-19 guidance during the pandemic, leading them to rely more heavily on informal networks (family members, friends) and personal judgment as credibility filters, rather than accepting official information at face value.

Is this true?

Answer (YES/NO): NO